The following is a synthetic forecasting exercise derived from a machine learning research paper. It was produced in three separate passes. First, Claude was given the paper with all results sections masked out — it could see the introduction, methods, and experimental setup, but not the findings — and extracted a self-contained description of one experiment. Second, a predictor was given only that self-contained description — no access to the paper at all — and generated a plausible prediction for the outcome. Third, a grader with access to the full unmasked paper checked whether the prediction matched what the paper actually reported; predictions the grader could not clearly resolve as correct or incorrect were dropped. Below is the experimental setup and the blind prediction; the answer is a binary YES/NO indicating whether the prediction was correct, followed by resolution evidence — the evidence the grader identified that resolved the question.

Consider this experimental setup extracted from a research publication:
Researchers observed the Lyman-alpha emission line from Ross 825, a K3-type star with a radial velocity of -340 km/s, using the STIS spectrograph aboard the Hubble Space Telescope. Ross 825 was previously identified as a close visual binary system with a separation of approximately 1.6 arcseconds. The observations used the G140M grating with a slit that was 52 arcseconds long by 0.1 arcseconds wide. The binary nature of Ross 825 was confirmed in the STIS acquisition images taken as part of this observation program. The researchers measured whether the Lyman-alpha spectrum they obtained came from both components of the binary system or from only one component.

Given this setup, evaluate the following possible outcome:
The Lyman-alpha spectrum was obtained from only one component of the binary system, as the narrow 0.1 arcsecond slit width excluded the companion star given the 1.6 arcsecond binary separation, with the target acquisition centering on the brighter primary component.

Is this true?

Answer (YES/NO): YES